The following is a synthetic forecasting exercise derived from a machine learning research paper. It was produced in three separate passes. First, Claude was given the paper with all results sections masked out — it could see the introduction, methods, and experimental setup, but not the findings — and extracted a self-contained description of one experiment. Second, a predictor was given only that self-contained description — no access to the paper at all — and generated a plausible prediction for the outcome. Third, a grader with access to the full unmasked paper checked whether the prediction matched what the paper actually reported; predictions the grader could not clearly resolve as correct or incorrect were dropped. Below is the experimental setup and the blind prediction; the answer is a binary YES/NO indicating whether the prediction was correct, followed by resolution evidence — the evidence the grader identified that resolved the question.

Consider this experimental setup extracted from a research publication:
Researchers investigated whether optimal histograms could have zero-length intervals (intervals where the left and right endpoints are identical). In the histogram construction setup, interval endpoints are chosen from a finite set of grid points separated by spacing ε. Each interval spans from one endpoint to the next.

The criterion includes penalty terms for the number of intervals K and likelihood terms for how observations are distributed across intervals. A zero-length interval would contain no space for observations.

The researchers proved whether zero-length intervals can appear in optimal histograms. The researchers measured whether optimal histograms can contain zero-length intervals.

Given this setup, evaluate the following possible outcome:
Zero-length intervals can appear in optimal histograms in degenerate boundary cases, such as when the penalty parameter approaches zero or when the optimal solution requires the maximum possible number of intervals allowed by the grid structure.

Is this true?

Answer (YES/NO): NO